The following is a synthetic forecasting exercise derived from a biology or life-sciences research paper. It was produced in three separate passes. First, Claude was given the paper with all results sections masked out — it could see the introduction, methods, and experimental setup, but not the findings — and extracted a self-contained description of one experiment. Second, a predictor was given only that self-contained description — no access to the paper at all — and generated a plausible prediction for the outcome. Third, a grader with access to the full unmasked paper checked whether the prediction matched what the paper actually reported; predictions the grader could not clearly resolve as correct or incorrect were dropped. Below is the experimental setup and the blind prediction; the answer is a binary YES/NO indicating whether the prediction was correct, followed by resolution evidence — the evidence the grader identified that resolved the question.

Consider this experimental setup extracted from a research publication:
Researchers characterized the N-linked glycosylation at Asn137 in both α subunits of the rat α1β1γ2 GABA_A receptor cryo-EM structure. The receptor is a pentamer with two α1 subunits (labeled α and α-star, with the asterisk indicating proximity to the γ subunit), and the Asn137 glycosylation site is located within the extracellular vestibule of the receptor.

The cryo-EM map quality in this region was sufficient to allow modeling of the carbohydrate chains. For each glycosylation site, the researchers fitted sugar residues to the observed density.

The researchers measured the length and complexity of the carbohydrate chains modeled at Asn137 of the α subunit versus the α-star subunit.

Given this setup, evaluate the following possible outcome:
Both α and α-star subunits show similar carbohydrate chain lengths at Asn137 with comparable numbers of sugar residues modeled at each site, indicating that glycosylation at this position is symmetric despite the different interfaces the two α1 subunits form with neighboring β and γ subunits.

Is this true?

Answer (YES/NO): NO